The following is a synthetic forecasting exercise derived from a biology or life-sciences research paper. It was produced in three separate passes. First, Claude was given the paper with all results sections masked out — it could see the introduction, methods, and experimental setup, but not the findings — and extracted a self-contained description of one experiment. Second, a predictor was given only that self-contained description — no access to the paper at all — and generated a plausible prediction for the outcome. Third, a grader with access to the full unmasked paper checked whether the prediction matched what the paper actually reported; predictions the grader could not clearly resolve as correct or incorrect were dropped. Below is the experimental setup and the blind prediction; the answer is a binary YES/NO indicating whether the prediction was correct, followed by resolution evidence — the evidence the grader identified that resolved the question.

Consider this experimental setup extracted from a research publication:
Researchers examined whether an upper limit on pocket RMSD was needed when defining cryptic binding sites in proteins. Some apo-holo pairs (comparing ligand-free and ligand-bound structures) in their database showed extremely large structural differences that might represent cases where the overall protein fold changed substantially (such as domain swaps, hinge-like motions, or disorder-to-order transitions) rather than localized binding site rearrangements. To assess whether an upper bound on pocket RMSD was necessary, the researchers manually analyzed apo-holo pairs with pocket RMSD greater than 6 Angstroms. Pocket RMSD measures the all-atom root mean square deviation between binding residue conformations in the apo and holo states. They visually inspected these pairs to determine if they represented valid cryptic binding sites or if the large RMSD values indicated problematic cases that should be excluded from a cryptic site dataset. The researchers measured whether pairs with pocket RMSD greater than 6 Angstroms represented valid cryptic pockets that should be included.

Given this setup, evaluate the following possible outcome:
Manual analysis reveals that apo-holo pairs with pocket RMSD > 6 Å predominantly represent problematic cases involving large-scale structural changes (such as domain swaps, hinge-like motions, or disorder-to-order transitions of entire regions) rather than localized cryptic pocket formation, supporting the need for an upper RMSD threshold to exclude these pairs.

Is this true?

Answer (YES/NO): NO